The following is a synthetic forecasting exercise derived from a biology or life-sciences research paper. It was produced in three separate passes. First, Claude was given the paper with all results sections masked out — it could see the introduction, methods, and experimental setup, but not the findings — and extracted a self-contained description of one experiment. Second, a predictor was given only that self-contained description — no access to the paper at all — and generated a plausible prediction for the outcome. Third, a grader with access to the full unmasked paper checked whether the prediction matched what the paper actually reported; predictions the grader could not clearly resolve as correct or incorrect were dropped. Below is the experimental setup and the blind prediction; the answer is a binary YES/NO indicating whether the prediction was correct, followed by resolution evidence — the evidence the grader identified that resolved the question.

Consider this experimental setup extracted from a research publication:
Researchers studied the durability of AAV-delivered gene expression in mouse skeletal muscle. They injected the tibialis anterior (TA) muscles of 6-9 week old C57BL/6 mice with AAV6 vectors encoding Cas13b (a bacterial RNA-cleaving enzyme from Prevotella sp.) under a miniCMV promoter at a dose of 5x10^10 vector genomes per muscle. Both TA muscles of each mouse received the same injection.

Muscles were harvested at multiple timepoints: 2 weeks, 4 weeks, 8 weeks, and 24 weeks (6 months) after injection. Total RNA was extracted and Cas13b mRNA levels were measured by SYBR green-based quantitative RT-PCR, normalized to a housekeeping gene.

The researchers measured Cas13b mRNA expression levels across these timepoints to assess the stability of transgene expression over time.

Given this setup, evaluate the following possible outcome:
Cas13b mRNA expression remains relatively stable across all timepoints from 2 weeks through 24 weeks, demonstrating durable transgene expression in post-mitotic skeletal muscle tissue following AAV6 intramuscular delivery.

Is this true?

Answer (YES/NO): NO